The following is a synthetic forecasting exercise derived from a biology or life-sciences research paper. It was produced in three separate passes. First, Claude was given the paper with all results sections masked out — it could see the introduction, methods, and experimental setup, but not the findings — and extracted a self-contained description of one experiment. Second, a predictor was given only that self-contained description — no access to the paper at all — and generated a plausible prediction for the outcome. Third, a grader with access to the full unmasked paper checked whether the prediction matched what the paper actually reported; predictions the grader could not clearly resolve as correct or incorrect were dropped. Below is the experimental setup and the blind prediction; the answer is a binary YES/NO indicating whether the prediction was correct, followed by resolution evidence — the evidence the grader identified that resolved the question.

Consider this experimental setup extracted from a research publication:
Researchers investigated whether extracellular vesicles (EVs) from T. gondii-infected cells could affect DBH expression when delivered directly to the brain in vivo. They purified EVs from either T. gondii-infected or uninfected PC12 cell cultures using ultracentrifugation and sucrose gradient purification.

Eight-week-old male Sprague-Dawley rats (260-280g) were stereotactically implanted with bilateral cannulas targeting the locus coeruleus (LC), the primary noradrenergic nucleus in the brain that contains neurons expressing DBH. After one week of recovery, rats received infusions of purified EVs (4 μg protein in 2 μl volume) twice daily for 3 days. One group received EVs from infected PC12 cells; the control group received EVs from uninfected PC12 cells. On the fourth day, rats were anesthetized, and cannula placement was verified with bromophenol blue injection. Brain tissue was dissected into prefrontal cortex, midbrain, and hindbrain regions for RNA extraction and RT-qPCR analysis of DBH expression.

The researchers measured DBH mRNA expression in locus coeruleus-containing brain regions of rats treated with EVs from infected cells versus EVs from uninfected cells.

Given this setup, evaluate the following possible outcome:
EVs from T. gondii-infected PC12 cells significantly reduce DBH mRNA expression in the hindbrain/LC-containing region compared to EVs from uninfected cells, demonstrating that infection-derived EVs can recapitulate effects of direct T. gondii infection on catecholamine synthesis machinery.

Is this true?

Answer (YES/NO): YES